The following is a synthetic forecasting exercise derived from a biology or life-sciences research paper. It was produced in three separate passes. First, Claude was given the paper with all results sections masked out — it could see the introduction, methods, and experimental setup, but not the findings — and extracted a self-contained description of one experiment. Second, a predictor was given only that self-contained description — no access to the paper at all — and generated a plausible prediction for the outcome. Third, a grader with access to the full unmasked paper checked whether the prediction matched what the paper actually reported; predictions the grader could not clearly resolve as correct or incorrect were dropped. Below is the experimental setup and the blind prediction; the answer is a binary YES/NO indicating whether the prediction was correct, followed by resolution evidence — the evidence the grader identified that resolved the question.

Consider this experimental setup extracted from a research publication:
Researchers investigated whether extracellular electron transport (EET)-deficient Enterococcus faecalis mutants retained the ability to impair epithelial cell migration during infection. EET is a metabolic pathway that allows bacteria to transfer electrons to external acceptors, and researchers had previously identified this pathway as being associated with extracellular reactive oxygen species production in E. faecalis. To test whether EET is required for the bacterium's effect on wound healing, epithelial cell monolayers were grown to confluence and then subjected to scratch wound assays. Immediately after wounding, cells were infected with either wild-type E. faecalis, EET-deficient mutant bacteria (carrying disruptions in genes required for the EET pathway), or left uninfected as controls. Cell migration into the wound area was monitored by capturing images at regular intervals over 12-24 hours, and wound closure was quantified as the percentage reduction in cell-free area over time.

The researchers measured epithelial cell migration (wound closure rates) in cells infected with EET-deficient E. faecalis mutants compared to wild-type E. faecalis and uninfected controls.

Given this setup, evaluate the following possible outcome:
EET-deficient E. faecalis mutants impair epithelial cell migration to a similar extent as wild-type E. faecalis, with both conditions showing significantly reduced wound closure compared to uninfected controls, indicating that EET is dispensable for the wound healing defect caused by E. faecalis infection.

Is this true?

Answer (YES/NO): NO